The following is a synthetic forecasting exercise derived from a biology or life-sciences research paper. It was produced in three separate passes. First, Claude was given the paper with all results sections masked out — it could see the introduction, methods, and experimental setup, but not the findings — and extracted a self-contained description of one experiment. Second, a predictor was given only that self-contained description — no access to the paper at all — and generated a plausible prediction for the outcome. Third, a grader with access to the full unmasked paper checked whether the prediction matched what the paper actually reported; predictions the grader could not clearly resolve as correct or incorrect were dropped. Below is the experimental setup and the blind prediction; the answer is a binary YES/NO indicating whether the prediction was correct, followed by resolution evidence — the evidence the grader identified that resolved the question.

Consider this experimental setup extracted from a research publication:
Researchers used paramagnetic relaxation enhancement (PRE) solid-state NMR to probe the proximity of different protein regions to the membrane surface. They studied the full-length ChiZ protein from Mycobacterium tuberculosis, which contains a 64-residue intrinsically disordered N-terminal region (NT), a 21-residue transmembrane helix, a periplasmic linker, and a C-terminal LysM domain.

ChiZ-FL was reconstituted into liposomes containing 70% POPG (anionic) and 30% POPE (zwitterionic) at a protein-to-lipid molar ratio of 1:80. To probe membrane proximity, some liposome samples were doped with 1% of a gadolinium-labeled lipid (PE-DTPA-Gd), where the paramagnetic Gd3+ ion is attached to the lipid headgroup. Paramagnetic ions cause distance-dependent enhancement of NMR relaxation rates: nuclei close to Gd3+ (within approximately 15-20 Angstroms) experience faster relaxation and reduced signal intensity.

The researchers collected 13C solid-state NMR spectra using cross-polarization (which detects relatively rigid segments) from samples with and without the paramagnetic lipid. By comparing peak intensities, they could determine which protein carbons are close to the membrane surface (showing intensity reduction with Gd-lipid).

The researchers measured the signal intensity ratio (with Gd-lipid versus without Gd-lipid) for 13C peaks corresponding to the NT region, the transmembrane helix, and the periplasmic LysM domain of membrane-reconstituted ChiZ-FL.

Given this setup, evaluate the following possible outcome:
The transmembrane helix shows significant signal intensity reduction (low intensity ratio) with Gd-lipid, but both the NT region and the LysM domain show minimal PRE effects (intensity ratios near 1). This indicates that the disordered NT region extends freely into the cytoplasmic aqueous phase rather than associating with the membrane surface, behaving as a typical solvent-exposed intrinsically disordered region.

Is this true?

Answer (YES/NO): NO